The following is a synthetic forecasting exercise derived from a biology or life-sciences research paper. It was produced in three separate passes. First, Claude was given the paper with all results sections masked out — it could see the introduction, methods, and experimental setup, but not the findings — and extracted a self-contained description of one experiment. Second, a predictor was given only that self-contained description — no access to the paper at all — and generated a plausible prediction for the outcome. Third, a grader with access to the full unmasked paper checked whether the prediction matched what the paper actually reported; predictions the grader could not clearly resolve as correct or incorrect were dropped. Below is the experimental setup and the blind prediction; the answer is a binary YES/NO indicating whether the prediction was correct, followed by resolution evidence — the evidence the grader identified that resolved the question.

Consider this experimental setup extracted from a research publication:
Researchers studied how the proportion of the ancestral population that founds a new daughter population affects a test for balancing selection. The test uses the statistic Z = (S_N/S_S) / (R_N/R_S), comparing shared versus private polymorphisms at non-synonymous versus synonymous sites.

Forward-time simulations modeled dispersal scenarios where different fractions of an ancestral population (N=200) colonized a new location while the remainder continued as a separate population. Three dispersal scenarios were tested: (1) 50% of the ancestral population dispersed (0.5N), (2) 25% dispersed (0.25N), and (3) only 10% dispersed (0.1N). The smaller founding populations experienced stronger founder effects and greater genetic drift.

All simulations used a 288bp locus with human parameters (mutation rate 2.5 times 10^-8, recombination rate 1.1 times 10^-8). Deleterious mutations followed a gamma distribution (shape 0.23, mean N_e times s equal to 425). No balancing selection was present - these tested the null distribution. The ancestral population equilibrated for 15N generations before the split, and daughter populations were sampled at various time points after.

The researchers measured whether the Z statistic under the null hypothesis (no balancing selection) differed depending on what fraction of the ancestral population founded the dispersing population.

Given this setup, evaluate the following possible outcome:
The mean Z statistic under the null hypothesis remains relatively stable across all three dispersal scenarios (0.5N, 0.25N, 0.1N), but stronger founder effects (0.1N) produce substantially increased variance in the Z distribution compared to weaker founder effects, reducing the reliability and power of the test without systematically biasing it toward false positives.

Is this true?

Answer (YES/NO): NO